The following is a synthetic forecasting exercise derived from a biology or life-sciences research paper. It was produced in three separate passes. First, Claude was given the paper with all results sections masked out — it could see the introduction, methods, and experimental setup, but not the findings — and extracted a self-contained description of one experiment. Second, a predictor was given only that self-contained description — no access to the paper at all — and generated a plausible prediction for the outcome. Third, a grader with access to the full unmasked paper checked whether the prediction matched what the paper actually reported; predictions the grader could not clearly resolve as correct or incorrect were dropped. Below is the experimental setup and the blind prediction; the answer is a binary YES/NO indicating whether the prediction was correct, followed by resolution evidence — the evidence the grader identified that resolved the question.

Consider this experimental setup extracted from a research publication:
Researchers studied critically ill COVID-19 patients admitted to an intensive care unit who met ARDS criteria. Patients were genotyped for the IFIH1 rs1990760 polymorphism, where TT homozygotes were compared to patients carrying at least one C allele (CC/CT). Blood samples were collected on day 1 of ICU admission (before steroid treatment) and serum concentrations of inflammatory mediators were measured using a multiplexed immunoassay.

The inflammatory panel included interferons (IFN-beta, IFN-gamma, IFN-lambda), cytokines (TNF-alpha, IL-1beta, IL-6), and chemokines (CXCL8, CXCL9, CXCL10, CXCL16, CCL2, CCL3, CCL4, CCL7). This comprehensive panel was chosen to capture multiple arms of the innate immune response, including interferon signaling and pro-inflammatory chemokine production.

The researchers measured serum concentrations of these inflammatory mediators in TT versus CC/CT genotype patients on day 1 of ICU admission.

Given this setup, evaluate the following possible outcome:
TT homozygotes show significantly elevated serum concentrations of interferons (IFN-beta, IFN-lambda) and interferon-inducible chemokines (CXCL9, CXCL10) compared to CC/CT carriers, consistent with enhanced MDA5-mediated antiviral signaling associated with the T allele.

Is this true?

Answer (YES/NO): NO